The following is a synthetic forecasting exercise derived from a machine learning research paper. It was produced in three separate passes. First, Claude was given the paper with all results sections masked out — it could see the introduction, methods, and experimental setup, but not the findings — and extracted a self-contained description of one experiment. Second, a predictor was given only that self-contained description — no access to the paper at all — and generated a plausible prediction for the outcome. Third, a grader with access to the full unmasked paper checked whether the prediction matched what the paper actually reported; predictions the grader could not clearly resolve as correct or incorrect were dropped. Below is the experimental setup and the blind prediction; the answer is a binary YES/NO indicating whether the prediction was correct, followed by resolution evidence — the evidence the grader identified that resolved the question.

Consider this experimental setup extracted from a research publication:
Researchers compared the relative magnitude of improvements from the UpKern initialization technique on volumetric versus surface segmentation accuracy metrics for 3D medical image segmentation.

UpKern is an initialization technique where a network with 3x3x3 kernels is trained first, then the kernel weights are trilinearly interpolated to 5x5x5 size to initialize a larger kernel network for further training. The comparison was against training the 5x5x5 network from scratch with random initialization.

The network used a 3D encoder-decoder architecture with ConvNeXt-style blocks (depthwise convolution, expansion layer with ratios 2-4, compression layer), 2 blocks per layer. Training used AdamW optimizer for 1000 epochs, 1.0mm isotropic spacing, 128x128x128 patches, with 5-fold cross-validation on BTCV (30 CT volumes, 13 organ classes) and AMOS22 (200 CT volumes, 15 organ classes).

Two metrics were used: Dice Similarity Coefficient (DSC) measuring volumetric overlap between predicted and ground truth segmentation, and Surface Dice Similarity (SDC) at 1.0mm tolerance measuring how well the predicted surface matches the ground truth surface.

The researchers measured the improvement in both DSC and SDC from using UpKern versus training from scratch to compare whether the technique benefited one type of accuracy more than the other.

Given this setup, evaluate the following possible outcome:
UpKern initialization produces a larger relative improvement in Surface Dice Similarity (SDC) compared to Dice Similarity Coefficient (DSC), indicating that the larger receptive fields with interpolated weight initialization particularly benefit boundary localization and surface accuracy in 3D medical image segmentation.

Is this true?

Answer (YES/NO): NO